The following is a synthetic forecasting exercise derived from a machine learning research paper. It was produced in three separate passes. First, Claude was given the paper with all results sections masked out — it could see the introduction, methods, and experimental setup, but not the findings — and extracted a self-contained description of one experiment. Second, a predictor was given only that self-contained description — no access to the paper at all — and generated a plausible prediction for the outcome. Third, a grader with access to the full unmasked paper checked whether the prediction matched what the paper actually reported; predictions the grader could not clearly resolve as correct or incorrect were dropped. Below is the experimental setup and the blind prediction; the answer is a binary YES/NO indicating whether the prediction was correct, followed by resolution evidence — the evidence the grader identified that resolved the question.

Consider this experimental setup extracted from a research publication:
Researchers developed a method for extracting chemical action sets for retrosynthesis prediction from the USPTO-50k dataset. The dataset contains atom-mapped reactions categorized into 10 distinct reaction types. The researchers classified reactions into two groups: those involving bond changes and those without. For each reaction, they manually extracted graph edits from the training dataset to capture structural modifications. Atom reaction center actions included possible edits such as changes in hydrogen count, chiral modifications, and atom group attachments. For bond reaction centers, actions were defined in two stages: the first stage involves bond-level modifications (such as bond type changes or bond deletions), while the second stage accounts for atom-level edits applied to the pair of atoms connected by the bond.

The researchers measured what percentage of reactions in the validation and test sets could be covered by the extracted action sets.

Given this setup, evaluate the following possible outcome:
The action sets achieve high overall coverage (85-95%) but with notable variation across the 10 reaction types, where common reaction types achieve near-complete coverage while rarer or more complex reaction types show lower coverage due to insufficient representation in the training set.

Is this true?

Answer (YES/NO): NO